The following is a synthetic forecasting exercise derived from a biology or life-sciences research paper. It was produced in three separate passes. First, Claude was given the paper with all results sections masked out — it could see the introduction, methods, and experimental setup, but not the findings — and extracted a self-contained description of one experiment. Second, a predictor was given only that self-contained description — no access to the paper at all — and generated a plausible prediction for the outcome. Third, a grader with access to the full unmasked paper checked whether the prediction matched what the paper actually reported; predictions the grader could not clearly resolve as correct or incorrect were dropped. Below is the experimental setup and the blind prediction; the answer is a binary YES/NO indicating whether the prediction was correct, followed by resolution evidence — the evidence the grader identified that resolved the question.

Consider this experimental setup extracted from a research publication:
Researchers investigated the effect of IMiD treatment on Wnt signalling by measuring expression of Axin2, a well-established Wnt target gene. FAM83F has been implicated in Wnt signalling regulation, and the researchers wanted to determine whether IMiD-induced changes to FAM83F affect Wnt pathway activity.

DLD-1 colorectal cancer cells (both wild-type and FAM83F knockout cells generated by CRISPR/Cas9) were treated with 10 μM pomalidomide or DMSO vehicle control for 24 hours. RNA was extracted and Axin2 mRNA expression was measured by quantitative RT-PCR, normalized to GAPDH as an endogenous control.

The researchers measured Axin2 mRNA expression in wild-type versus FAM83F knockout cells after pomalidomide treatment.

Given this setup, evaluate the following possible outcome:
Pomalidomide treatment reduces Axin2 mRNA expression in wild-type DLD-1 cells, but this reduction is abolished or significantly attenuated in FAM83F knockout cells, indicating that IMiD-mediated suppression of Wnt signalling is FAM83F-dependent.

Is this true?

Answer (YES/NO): YES